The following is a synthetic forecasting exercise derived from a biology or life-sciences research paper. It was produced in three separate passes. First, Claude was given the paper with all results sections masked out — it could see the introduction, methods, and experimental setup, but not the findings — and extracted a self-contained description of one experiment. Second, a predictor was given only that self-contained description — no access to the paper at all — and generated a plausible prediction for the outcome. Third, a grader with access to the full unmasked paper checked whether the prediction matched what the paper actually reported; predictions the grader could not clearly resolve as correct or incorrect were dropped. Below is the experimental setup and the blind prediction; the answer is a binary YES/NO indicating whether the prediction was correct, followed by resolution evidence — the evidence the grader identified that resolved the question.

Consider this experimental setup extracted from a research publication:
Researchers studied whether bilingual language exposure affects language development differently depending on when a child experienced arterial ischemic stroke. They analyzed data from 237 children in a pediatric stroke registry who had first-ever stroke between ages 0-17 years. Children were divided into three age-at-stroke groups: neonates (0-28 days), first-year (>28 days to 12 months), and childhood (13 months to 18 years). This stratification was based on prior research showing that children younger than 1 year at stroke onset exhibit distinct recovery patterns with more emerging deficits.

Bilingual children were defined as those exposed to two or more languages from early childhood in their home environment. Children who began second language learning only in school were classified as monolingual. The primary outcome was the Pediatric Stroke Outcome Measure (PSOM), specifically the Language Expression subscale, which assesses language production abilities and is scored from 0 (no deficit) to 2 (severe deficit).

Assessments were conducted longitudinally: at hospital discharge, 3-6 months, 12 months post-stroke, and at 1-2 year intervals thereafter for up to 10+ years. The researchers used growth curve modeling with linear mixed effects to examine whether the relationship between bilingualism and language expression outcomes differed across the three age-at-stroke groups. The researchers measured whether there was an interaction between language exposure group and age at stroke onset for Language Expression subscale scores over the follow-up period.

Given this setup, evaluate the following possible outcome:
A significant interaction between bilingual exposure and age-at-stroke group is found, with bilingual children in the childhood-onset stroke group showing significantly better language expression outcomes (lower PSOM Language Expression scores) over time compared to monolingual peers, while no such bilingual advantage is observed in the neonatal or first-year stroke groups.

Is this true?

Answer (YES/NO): NO